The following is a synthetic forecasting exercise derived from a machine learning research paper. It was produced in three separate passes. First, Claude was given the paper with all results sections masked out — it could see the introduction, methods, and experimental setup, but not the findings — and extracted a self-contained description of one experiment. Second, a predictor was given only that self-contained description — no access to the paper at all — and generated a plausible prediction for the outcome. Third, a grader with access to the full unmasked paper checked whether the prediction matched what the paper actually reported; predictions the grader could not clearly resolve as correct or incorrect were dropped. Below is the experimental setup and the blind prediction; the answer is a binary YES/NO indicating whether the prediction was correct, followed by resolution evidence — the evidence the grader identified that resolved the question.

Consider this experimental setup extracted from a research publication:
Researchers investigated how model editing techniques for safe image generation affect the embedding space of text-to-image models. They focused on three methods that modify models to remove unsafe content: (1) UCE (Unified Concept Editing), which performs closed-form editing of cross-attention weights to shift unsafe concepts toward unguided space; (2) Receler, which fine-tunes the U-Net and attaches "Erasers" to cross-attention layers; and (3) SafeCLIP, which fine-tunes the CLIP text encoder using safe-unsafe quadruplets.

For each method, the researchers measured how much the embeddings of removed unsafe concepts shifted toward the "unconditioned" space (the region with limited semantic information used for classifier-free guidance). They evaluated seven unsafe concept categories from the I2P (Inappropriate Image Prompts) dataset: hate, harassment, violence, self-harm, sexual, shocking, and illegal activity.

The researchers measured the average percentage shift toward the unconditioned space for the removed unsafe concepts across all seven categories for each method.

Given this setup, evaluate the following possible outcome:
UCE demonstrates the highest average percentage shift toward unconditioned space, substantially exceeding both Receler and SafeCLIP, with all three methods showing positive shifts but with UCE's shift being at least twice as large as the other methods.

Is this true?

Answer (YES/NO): NO